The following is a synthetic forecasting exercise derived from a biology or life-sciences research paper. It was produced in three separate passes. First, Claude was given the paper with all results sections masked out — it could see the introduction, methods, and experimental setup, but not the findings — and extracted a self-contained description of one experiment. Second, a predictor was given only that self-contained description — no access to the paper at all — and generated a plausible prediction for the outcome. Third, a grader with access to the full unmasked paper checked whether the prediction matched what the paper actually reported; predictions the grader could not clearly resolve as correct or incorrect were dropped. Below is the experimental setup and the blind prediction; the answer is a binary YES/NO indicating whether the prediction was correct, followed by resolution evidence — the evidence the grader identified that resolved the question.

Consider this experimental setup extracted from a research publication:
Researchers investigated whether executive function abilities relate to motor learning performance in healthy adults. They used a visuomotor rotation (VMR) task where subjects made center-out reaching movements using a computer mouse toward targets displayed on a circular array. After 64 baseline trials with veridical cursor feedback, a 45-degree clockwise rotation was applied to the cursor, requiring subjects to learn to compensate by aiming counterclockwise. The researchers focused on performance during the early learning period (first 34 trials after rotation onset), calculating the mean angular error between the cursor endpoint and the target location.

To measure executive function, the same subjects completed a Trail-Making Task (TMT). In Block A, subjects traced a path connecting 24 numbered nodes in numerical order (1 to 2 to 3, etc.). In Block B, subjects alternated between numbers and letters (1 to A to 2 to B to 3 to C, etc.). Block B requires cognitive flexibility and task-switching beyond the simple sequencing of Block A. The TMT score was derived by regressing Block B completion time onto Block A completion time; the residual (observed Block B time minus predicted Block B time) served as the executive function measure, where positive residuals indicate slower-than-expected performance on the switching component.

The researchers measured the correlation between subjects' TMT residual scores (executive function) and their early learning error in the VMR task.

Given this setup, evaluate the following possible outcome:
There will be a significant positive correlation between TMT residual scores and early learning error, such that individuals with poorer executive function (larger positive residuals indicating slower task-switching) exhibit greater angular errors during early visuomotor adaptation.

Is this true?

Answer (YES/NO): YES